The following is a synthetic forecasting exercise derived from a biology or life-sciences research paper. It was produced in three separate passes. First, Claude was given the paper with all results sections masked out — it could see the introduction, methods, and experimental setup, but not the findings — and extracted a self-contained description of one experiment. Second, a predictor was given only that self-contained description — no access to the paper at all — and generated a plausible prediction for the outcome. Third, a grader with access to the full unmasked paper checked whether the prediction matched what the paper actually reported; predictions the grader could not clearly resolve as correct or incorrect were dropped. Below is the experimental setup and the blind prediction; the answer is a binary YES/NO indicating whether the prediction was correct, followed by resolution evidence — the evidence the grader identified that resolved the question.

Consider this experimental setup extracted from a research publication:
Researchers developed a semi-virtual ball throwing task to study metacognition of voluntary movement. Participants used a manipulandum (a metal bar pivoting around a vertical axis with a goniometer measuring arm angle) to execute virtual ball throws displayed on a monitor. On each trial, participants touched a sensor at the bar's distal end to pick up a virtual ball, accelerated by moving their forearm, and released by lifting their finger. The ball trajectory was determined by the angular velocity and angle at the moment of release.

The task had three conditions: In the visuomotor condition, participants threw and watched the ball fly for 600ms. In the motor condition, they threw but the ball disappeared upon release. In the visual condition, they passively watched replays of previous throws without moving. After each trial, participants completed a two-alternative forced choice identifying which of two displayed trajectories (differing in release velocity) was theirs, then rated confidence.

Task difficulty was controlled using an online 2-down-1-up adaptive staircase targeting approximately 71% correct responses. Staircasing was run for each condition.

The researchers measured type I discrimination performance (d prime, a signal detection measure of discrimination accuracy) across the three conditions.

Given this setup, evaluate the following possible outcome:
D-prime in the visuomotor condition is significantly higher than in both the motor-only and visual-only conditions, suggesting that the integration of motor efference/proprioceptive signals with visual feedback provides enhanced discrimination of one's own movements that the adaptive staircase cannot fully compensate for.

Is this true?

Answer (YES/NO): NO